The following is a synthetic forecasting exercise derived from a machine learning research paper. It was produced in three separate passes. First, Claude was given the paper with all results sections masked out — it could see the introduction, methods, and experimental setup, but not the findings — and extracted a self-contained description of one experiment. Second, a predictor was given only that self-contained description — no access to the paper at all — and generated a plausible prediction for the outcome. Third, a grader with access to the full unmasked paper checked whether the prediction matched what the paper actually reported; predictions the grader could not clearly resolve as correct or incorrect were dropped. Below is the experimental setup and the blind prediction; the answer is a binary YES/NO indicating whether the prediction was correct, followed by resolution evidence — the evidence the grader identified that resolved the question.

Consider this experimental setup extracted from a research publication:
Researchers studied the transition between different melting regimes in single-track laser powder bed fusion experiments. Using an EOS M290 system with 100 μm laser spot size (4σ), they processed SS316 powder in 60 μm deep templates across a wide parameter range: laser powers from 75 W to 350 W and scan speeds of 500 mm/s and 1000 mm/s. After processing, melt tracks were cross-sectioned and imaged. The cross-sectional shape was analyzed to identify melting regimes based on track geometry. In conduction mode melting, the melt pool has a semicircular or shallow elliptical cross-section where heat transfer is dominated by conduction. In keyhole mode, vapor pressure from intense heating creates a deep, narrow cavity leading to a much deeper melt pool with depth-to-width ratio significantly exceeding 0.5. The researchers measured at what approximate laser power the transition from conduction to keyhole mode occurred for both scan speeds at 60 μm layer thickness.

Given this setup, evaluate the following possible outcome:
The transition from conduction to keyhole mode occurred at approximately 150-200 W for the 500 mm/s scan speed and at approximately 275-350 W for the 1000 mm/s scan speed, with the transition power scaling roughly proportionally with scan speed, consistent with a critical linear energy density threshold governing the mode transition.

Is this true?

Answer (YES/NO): NO